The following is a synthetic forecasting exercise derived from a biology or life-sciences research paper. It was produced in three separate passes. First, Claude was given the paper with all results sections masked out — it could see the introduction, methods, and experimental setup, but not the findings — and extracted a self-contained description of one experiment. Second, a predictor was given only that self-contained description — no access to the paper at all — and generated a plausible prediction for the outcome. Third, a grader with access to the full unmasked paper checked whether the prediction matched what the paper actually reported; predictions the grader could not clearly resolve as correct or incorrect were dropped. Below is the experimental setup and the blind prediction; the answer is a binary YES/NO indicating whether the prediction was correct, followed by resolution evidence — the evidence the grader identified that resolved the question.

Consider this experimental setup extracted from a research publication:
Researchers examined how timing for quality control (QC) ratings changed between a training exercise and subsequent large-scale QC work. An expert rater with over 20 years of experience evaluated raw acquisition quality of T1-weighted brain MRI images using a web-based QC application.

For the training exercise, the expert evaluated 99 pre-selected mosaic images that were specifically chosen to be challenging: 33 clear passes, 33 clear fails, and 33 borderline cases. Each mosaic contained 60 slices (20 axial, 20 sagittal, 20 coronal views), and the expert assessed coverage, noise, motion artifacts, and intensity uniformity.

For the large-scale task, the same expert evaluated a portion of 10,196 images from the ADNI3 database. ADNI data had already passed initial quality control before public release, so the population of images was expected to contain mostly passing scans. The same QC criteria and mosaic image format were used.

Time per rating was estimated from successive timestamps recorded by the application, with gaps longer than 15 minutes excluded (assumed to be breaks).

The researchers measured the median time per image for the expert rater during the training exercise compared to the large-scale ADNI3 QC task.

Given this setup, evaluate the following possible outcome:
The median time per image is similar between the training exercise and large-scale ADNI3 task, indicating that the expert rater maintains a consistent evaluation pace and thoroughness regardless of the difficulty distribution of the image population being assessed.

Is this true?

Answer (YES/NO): NO